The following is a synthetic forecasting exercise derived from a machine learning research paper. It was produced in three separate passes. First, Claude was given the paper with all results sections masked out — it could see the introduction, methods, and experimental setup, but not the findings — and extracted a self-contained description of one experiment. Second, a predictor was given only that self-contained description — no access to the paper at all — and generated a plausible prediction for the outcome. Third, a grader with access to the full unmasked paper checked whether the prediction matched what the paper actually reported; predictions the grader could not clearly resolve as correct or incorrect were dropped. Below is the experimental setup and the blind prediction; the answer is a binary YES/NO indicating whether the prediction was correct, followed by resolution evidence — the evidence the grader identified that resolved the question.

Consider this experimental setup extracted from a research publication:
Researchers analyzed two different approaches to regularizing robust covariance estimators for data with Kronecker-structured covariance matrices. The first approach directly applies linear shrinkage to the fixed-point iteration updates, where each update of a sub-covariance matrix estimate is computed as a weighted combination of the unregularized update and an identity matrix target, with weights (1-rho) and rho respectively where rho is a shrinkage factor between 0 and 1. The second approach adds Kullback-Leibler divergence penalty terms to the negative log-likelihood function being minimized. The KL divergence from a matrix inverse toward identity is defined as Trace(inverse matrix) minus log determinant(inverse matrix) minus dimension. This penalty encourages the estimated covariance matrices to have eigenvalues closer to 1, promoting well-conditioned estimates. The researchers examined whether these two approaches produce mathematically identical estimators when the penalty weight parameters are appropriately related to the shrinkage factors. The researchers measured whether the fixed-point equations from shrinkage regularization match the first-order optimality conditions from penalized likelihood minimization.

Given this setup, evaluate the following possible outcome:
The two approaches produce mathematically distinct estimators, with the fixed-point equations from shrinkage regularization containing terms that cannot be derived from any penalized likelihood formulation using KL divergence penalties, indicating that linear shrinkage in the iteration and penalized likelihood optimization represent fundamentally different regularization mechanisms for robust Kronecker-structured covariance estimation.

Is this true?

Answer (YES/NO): NO